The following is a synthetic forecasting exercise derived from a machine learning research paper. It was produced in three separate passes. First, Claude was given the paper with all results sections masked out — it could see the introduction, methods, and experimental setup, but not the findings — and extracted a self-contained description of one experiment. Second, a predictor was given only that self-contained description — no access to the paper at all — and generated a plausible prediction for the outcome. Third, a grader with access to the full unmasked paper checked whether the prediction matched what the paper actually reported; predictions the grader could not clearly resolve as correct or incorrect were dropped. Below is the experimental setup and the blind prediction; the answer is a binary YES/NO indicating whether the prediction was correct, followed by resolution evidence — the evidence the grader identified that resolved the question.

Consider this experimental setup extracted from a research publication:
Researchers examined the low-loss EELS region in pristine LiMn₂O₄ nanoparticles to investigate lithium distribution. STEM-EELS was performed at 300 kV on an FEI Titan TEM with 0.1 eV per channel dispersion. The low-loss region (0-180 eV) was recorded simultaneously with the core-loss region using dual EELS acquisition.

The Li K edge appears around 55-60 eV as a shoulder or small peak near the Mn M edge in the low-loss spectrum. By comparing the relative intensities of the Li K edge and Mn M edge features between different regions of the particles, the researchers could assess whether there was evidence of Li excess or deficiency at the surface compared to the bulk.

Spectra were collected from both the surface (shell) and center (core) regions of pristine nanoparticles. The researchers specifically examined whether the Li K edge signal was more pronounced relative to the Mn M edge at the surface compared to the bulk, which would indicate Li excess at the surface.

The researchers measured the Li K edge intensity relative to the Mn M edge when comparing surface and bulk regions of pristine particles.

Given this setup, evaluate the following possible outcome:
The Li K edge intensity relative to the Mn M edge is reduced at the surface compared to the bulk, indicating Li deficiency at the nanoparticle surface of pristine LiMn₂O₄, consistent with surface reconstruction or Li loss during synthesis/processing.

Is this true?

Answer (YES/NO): YES